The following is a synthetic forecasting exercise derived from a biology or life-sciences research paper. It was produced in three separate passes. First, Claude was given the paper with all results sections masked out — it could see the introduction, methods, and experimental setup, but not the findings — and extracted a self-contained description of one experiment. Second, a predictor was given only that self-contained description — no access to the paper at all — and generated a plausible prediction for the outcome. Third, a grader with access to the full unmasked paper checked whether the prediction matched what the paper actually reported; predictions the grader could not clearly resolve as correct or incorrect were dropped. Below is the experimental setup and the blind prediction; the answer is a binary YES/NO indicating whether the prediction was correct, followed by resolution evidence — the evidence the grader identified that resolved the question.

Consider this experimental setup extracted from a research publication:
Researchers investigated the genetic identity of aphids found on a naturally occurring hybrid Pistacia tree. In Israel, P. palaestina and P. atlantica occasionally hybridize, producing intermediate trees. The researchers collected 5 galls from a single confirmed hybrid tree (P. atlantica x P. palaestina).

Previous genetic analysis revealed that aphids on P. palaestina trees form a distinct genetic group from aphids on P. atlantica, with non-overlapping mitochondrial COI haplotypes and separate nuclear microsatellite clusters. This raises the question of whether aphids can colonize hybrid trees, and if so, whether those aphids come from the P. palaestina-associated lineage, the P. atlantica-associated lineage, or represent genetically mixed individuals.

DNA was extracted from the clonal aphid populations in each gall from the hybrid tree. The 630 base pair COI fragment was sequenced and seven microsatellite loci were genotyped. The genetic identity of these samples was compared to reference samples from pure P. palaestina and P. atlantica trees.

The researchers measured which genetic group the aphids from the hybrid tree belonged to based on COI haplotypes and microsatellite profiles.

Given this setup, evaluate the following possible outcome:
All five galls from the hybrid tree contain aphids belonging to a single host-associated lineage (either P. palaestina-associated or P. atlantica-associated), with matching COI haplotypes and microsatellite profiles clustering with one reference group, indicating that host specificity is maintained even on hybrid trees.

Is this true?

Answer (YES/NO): YES